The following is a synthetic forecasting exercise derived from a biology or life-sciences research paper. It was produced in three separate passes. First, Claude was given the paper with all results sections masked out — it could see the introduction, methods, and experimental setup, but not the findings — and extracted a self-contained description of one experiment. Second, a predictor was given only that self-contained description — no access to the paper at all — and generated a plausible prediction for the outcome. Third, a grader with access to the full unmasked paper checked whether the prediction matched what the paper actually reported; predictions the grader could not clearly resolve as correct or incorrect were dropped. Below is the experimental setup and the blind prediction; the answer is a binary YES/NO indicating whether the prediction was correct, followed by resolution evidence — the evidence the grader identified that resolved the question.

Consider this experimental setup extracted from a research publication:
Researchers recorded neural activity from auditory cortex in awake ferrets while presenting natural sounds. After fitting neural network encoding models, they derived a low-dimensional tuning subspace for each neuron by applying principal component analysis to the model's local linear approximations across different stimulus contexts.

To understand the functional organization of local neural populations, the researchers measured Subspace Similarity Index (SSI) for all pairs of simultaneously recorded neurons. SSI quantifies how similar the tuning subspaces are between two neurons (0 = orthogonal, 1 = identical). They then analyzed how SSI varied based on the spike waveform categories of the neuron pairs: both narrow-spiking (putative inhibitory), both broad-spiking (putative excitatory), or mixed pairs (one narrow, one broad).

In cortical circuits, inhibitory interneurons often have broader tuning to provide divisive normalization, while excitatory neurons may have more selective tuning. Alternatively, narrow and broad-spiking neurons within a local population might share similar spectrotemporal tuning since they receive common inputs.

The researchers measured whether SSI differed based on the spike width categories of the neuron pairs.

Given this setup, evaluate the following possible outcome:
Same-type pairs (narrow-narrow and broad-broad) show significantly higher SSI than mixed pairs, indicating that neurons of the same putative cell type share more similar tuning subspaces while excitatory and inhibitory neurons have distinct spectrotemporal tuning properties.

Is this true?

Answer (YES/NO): NO